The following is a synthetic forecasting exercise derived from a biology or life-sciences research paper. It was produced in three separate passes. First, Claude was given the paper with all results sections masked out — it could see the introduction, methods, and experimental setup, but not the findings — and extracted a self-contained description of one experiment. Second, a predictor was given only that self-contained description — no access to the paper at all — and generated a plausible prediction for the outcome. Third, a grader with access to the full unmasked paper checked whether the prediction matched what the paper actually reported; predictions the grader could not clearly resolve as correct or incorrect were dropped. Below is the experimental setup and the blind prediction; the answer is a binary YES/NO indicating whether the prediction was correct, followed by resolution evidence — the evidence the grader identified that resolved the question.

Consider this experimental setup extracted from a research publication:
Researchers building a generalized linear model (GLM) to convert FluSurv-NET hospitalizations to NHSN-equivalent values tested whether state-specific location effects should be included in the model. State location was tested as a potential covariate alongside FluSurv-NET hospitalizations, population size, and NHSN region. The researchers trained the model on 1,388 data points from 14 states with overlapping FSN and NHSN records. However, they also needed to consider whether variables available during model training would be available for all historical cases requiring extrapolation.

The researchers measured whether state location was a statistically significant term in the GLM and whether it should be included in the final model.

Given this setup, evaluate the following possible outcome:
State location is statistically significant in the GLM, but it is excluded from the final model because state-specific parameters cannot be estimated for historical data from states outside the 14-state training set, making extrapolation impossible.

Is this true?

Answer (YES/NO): YES